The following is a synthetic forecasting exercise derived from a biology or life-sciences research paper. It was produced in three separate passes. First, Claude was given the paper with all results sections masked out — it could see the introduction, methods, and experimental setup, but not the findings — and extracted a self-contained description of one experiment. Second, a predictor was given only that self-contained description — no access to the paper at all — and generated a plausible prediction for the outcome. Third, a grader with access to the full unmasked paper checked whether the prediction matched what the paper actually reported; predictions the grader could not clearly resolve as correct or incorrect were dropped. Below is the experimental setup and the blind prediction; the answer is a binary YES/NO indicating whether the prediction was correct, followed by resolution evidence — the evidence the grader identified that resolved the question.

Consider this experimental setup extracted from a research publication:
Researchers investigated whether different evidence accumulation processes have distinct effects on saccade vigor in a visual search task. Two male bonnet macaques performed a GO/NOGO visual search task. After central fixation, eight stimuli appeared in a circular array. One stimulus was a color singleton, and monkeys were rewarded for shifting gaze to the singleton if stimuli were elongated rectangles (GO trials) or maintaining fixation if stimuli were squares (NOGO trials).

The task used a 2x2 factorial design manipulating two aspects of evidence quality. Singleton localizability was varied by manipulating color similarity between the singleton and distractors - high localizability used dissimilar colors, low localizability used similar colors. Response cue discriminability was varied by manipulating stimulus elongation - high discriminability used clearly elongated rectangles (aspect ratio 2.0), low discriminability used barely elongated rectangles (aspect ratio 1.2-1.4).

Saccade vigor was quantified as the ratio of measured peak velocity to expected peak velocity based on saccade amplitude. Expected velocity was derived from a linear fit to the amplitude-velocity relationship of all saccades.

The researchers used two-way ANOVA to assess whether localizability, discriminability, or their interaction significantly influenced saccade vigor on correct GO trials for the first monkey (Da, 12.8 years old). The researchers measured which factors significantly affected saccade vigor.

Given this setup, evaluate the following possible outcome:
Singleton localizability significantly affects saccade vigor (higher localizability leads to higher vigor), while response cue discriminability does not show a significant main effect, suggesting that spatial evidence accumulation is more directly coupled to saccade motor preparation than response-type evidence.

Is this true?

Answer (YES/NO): NO